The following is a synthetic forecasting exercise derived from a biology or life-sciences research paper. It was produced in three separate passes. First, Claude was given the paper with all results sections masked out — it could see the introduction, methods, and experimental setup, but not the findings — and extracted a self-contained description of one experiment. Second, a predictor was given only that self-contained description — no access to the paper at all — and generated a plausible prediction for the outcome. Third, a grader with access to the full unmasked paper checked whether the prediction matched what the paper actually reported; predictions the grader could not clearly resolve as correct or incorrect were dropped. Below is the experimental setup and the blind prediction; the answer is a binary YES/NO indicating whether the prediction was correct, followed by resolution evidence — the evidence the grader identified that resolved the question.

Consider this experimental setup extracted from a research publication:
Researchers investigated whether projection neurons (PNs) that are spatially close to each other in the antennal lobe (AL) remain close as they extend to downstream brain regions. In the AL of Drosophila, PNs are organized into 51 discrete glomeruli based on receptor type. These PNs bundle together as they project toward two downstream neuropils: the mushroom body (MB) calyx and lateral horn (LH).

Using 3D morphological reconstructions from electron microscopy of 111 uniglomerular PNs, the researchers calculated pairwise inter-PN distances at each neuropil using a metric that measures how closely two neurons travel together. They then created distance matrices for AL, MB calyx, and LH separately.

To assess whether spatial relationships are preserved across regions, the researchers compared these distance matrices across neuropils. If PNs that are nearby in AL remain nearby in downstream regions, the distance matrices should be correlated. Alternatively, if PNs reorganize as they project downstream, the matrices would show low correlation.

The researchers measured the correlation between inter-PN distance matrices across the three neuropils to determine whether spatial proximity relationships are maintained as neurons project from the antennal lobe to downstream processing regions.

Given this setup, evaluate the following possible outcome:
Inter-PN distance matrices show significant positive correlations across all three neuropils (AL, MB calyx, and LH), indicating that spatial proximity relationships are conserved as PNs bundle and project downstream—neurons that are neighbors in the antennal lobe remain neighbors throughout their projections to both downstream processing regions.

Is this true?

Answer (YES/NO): NO